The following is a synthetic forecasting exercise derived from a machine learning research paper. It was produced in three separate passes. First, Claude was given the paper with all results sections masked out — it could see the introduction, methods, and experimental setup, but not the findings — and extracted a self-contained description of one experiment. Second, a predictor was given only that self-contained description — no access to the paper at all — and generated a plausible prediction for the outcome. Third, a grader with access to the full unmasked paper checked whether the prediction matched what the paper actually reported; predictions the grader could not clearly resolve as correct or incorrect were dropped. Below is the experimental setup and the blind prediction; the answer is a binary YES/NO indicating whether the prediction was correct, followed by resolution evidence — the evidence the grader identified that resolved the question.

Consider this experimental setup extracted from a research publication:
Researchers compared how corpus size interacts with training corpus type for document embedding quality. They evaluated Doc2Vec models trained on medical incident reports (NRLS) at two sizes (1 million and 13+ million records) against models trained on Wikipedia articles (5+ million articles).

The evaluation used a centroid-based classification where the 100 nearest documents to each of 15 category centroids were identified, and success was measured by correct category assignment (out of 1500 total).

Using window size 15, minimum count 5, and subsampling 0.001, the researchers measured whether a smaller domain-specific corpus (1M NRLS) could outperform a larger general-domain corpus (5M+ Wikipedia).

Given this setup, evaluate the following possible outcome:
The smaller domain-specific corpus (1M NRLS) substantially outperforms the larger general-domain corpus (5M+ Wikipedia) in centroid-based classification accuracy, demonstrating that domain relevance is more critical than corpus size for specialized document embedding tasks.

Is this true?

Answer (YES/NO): YES